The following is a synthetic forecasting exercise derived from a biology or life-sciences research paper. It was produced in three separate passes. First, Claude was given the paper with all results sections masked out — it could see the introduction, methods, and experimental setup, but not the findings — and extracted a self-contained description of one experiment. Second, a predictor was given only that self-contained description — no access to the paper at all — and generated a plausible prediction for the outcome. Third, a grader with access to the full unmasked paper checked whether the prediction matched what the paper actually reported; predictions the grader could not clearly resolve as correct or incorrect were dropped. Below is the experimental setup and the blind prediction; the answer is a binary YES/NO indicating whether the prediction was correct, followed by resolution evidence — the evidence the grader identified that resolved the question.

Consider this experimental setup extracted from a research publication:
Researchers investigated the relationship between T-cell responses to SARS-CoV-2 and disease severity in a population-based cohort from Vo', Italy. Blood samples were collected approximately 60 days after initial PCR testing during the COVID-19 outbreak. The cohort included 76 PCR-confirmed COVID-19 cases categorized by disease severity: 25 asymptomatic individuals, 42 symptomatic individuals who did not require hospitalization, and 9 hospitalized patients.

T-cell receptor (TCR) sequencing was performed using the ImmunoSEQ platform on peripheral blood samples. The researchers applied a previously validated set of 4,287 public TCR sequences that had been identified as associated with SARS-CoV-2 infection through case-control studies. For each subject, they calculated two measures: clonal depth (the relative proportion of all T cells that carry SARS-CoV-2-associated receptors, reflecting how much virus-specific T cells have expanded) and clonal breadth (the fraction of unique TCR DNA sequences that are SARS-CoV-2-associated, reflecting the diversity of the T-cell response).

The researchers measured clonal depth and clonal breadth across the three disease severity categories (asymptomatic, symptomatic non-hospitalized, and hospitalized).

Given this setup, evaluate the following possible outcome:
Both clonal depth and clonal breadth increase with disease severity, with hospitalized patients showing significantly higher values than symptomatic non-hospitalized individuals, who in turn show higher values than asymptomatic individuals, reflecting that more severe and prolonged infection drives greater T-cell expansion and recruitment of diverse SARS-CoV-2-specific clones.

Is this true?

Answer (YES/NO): NO